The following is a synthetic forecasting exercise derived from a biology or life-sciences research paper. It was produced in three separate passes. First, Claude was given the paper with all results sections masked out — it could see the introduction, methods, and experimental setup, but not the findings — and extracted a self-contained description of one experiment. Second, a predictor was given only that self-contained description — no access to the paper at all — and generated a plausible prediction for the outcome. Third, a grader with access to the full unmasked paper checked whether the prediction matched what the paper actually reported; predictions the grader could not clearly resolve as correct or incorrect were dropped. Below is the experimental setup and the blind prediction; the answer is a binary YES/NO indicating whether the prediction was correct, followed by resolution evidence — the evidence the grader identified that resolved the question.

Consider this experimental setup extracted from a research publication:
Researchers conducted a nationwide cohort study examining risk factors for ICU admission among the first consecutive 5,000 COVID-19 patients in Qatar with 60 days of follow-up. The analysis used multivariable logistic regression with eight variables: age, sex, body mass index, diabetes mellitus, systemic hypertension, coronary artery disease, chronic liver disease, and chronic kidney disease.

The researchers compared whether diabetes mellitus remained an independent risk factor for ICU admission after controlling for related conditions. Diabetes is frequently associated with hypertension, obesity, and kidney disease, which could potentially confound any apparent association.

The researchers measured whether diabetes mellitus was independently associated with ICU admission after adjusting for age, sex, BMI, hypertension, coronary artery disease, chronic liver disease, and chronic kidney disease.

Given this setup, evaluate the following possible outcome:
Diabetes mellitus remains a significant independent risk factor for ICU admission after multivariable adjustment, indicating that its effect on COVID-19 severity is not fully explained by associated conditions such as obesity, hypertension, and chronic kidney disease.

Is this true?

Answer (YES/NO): YES